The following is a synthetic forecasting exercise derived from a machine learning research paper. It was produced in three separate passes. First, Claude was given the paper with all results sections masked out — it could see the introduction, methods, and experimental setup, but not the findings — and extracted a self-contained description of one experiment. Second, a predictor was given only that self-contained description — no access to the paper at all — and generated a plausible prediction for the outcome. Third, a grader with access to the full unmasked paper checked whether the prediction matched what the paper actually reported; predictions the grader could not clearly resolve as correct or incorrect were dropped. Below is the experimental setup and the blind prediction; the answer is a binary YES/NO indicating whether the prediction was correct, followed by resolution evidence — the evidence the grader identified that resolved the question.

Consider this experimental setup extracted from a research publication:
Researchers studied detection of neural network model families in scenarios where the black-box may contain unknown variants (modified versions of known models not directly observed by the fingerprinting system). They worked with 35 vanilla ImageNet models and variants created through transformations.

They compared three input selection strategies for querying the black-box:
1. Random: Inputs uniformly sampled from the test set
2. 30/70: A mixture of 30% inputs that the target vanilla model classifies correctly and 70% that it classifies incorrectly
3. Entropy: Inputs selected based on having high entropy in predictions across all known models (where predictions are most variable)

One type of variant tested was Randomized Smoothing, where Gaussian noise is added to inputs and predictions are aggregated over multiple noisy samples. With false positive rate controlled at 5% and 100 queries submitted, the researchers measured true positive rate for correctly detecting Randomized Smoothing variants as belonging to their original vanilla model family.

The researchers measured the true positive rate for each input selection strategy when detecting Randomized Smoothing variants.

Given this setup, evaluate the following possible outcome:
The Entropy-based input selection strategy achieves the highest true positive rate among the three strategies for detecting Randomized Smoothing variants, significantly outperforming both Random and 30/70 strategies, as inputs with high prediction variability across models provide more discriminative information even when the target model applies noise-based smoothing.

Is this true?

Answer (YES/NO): NO